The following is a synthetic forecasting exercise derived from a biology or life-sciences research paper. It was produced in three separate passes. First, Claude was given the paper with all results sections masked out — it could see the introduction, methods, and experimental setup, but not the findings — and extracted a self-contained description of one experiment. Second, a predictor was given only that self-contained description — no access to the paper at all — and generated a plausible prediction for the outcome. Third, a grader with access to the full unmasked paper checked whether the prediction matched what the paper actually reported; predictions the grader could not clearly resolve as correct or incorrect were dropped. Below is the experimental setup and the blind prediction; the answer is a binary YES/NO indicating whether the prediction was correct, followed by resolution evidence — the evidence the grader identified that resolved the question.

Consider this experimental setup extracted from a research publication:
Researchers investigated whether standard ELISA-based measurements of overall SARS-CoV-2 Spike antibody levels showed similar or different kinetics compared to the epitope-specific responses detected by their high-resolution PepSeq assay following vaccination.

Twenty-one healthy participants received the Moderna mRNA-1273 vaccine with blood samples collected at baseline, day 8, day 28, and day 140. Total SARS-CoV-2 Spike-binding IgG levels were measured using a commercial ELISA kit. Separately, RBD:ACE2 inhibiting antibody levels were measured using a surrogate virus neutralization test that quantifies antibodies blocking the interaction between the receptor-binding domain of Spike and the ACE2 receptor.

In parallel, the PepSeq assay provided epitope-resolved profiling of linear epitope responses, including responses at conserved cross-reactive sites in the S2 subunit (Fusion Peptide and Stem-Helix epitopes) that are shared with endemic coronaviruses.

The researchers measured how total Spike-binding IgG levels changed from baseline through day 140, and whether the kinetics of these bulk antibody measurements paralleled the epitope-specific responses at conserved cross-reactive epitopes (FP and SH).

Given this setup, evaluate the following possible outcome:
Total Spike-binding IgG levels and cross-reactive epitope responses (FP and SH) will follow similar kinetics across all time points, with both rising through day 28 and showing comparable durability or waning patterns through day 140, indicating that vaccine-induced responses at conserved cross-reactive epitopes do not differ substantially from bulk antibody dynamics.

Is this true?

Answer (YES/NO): NO